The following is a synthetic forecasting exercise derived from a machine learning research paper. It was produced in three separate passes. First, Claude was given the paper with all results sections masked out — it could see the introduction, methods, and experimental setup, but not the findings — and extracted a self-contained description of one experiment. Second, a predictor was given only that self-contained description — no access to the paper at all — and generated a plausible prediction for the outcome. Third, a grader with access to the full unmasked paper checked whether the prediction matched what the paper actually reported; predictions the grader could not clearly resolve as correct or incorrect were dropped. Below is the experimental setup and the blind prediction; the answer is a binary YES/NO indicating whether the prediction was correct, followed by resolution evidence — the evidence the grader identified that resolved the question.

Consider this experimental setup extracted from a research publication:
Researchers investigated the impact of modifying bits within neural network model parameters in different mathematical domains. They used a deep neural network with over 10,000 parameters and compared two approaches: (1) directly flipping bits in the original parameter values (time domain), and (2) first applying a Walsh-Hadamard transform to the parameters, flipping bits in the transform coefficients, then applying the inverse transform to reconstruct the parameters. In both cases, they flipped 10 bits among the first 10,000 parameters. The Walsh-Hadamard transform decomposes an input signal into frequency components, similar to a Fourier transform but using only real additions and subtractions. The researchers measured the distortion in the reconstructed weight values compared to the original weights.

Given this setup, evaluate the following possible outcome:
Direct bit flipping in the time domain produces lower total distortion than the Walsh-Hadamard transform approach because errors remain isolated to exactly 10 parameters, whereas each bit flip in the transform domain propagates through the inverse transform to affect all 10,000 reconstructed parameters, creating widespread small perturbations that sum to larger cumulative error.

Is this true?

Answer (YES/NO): NO